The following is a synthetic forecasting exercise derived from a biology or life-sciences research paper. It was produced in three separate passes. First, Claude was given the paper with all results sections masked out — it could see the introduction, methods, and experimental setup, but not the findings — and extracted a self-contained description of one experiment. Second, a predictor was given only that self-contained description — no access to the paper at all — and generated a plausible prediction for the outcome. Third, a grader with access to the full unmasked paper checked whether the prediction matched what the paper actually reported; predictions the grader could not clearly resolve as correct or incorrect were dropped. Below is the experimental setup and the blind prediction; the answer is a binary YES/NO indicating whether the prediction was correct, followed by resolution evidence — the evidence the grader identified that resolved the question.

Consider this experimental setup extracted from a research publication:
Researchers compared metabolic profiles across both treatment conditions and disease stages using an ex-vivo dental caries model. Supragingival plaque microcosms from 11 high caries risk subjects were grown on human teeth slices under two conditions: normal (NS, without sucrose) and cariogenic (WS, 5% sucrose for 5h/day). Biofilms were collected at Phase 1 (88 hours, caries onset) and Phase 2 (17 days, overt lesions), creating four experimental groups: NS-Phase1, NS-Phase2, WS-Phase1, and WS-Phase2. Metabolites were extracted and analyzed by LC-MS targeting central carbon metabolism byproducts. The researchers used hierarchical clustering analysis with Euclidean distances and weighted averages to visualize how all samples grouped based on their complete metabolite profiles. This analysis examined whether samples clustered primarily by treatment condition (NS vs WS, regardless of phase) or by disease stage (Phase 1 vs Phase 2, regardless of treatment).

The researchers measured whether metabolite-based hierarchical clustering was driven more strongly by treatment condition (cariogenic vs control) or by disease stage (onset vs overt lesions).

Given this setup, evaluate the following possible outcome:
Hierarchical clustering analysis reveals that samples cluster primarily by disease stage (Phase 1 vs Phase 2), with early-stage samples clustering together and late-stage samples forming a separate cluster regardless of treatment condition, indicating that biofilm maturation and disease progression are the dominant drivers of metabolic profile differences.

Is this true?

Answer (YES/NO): NO